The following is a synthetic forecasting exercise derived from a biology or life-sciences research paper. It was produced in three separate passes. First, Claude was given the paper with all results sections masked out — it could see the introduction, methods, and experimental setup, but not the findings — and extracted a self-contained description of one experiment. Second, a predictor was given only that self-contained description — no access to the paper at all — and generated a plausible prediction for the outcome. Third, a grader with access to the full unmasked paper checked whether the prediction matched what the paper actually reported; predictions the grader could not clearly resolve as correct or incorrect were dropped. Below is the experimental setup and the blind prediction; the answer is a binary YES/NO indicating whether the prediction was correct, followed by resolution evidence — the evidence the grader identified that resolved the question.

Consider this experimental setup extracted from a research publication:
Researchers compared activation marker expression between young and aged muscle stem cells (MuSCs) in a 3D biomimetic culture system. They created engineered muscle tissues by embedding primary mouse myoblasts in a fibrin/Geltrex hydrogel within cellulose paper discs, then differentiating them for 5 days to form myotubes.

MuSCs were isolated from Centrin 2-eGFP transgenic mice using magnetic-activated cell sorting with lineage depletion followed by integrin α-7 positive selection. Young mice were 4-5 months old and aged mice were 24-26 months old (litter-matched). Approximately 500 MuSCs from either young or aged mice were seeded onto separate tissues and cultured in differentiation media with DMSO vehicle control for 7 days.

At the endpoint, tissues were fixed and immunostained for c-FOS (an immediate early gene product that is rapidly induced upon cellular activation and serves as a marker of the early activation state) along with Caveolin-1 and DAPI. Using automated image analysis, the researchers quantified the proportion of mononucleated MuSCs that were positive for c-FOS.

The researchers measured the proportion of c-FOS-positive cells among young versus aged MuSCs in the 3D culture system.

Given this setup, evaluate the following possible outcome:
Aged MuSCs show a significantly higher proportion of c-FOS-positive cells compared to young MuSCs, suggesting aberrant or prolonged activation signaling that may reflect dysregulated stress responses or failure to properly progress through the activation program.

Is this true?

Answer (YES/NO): YES